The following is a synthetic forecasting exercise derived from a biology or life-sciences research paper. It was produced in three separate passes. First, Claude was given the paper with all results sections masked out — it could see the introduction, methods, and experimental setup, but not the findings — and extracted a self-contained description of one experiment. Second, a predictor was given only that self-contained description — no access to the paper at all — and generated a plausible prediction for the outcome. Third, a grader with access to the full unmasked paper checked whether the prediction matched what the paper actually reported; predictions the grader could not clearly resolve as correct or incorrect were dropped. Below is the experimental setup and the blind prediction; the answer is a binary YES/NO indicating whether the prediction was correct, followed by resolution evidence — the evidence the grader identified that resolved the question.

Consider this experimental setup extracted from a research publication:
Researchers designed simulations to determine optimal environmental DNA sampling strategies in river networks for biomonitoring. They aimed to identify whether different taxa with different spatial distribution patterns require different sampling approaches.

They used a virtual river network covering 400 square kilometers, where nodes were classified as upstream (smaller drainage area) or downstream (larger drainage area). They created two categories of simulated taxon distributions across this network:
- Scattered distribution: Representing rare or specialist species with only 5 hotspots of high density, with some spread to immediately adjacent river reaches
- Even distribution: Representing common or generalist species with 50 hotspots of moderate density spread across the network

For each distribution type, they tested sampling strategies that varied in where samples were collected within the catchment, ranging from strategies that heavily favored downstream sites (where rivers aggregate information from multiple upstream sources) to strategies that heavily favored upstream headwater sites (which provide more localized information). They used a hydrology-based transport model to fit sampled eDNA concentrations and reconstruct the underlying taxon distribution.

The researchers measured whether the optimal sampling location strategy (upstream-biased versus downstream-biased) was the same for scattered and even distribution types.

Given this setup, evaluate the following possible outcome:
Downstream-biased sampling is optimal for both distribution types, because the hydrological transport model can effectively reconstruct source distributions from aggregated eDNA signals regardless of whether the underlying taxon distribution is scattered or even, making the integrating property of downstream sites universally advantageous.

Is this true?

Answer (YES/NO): NO